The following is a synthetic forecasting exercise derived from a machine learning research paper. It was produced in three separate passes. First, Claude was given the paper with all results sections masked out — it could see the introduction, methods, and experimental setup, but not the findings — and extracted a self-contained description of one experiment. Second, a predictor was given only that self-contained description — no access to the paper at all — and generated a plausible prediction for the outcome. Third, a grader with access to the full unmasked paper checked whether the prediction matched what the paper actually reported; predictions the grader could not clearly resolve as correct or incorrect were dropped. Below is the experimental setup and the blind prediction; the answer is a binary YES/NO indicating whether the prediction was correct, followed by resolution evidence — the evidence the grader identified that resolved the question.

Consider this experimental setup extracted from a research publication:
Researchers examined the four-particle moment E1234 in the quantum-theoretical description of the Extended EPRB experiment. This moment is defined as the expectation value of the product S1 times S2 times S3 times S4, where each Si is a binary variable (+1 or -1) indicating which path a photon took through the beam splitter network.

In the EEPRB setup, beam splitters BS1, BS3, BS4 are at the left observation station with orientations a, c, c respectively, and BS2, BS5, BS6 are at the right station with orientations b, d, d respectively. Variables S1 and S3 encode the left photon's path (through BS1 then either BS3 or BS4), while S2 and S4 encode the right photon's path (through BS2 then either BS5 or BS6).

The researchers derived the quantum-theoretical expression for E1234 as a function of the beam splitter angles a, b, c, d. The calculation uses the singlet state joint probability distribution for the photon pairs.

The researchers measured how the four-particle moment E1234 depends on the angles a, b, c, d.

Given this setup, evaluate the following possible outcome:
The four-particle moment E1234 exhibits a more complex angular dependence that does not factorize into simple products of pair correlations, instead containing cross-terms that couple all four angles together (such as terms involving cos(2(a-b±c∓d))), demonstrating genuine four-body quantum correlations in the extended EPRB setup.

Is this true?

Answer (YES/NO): NO